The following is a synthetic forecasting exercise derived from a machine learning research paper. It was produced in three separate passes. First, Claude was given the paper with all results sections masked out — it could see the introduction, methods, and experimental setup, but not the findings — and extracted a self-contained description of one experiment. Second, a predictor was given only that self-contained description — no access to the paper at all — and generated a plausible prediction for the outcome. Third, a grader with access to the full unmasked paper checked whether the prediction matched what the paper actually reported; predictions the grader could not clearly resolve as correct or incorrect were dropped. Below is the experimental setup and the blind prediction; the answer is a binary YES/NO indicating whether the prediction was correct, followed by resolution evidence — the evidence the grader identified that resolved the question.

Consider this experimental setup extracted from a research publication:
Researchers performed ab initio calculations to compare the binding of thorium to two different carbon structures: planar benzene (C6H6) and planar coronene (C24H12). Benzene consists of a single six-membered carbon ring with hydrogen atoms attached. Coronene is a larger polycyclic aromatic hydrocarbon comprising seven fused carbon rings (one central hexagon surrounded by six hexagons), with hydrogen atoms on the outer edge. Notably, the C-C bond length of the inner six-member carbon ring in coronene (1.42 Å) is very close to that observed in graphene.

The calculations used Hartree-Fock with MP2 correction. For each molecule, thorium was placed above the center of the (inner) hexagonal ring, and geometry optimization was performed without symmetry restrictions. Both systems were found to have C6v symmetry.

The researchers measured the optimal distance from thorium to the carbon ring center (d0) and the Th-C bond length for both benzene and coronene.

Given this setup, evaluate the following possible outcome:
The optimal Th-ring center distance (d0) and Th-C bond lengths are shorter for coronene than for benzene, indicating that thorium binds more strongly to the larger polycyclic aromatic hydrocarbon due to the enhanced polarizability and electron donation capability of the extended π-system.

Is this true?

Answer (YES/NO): YES